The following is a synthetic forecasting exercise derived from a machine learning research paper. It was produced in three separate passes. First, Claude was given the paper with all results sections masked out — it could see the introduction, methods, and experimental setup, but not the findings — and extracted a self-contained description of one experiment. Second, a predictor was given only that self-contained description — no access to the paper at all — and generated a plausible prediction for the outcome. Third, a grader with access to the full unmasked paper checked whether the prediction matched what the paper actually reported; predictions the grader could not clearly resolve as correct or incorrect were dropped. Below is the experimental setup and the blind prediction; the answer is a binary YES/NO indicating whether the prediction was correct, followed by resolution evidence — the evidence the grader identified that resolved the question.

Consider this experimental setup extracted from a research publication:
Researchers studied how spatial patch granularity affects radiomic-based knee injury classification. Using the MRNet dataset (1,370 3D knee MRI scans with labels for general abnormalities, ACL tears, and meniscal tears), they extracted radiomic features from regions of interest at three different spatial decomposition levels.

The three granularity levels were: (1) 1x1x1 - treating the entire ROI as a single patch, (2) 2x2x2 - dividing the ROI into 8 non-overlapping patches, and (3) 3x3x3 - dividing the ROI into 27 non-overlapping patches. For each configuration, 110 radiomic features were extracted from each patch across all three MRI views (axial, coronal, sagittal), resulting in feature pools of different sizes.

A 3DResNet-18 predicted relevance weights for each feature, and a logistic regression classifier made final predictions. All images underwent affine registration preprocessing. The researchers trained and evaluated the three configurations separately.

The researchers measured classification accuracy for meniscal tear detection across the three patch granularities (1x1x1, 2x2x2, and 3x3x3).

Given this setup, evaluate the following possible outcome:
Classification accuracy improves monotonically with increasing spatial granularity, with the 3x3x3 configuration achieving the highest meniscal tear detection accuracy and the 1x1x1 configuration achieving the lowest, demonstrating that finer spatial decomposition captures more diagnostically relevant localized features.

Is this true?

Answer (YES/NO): NO